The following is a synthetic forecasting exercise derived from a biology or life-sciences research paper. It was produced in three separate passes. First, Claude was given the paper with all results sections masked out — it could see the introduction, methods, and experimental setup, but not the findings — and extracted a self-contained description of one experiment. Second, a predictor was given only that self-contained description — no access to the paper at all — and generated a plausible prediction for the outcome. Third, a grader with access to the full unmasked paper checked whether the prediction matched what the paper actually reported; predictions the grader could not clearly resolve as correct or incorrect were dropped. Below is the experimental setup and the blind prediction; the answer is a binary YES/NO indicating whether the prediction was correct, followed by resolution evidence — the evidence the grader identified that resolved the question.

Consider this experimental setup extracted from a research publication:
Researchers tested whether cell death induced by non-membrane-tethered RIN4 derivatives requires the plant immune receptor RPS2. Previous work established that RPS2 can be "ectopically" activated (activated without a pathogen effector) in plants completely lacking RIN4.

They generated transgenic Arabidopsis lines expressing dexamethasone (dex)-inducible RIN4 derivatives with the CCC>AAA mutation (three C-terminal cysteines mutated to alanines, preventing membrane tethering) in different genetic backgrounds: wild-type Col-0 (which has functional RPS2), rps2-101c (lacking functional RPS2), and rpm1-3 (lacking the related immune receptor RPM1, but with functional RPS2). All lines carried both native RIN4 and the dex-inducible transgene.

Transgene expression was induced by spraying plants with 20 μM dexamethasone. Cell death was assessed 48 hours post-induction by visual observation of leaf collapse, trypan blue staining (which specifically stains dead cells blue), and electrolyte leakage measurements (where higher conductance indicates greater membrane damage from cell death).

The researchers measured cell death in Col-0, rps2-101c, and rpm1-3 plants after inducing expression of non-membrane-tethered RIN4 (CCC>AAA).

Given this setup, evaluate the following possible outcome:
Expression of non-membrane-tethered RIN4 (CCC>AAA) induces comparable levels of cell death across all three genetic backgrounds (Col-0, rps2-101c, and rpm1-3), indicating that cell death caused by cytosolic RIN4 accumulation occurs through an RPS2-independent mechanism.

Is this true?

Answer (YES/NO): NO